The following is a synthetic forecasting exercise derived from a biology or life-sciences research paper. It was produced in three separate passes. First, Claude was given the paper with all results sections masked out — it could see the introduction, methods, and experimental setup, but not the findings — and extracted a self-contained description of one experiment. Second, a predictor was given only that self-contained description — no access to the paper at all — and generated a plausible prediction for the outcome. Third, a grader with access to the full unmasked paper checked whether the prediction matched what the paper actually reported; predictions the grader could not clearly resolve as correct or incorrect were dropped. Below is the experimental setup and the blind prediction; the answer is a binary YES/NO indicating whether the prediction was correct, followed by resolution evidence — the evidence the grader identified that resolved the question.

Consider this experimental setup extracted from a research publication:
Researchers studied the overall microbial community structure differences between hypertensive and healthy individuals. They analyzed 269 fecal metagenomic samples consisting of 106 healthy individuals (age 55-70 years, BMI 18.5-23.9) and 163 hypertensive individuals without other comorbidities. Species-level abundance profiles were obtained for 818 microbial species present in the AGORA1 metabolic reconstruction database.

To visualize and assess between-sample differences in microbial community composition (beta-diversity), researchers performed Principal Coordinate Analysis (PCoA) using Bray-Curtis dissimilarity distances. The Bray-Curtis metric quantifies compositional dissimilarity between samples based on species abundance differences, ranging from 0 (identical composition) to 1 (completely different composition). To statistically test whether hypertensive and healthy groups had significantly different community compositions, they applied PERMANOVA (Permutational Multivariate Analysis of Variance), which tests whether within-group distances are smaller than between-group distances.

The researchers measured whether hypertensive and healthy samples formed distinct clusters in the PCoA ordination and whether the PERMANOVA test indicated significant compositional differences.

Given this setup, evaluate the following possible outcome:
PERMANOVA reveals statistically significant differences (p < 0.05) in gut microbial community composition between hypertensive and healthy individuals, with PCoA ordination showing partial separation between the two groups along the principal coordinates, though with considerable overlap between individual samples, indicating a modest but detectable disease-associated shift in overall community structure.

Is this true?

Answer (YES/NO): YES